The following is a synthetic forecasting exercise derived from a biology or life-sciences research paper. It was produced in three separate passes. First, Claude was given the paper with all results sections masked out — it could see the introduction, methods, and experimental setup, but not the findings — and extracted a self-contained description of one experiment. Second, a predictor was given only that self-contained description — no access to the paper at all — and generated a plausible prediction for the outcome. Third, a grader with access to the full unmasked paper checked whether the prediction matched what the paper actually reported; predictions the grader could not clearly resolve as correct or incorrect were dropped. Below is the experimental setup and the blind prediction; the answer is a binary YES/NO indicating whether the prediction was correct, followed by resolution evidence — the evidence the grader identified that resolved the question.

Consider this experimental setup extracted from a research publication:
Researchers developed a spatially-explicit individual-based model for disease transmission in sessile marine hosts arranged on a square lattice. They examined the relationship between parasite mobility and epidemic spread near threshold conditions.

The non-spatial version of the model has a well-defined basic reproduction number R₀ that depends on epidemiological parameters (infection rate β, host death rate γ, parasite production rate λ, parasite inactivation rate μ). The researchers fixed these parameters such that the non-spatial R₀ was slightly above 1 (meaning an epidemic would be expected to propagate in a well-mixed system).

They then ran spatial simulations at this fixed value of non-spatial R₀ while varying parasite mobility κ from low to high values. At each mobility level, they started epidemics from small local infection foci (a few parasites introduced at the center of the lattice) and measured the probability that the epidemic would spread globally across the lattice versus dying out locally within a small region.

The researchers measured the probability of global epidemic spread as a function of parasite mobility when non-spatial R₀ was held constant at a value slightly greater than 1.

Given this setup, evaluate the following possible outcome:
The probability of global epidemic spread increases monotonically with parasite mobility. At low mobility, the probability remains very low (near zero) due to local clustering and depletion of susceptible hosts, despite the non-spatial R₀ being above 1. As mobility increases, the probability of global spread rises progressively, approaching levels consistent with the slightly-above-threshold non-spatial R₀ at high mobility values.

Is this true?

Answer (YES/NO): YES